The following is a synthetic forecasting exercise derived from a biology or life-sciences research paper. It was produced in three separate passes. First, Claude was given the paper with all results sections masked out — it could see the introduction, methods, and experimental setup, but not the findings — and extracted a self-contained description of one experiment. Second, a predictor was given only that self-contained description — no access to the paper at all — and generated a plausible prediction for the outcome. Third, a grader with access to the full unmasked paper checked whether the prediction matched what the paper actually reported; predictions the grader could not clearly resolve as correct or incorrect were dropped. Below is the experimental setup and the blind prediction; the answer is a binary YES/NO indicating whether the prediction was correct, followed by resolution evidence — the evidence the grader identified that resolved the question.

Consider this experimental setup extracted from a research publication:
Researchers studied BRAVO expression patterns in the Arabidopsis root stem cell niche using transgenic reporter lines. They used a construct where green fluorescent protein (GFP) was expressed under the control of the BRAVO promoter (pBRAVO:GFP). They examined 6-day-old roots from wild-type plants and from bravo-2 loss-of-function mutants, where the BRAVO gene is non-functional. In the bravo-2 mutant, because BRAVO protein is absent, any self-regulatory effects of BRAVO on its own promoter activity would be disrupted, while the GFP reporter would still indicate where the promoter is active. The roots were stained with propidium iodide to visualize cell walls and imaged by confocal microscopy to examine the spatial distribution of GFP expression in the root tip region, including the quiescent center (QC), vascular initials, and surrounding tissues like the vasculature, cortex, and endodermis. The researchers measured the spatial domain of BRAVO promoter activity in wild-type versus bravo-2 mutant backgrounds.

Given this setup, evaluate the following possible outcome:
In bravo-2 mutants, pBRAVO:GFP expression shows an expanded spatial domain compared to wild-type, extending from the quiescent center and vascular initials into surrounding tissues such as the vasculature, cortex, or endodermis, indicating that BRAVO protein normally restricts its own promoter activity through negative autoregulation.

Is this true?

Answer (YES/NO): YES